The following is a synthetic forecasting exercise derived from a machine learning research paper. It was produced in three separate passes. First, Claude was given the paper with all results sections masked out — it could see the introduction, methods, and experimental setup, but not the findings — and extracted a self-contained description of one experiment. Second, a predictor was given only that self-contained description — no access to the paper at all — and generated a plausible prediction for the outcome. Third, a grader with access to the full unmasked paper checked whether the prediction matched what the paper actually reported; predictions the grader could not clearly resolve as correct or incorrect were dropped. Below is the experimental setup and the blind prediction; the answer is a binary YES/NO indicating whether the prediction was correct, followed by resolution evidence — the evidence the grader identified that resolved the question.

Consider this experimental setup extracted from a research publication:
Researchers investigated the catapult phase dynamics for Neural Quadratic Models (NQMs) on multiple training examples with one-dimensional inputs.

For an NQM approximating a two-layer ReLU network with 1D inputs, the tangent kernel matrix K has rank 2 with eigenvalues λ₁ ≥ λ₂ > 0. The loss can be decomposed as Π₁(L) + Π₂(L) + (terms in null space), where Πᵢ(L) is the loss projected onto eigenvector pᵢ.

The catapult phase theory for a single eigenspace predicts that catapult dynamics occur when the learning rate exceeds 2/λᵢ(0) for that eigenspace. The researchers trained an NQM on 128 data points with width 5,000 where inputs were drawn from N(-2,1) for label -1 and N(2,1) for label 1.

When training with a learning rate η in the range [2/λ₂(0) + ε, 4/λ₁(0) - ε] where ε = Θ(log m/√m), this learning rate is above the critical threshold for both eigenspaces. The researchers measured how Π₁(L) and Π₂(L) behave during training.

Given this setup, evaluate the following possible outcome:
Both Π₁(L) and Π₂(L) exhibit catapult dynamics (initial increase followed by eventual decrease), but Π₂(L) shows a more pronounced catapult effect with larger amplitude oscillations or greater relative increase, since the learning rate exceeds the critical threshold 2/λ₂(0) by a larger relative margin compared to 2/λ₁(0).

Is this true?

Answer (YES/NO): NO